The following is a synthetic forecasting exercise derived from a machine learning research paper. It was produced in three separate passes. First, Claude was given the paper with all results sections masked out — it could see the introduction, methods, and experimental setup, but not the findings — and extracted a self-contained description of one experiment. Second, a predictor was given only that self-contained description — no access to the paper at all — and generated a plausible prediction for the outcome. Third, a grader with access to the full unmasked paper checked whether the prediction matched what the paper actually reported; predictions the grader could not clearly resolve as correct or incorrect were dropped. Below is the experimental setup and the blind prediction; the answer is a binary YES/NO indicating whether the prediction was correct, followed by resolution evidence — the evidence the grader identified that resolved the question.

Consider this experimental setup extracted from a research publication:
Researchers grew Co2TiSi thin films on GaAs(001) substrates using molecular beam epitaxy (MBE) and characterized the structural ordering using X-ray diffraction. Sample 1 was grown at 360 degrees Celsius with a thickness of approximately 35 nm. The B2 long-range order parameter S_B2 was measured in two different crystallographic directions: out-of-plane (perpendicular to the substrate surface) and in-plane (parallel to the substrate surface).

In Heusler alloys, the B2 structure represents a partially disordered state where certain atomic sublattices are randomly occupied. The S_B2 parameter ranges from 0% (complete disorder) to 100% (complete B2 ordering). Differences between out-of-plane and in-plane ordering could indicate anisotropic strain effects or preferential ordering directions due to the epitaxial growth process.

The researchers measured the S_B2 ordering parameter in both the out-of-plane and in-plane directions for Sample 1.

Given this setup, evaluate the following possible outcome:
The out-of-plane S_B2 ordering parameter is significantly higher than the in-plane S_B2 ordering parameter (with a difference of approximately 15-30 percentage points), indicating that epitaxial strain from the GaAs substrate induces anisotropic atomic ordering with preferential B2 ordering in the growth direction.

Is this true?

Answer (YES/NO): NO